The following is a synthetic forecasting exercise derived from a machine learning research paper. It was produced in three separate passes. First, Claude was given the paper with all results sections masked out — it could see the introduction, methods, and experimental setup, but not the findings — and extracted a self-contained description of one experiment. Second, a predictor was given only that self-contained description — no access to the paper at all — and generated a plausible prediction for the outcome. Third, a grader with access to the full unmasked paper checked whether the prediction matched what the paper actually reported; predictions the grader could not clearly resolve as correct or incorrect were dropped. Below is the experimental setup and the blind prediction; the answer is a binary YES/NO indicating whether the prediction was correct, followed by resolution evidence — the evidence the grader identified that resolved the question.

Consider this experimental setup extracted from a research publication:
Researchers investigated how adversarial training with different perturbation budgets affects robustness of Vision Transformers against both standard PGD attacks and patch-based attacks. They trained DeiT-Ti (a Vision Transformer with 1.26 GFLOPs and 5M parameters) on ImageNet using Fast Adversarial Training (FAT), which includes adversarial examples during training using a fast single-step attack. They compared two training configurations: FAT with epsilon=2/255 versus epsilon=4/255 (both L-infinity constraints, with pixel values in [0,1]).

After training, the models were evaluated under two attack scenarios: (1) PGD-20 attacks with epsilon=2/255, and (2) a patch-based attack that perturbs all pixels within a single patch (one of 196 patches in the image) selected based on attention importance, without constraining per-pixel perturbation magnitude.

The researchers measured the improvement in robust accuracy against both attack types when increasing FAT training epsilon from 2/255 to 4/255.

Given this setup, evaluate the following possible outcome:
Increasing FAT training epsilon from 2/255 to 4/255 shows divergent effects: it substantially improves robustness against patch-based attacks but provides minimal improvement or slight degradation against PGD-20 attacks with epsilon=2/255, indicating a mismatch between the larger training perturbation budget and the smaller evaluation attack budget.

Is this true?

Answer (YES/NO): NO